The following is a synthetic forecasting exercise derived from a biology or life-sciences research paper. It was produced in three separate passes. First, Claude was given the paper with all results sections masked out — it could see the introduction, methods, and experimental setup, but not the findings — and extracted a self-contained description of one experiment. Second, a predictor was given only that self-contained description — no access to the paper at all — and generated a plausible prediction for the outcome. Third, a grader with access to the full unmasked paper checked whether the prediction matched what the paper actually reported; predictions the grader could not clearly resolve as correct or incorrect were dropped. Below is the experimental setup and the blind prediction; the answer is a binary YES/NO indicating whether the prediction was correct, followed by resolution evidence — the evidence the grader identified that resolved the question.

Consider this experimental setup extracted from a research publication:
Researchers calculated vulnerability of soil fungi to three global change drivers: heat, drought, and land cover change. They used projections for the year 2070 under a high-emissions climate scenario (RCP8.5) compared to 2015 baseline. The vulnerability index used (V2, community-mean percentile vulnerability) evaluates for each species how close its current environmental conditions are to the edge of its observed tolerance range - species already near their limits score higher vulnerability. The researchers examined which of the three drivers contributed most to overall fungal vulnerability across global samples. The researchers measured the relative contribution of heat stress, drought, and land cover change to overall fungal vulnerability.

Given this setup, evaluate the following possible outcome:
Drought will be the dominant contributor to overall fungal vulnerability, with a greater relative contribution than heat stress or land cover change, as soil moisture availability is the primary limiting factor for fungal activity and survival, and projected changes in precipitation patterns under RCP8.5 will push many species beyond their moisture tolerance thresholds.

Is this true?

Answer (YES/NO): NO